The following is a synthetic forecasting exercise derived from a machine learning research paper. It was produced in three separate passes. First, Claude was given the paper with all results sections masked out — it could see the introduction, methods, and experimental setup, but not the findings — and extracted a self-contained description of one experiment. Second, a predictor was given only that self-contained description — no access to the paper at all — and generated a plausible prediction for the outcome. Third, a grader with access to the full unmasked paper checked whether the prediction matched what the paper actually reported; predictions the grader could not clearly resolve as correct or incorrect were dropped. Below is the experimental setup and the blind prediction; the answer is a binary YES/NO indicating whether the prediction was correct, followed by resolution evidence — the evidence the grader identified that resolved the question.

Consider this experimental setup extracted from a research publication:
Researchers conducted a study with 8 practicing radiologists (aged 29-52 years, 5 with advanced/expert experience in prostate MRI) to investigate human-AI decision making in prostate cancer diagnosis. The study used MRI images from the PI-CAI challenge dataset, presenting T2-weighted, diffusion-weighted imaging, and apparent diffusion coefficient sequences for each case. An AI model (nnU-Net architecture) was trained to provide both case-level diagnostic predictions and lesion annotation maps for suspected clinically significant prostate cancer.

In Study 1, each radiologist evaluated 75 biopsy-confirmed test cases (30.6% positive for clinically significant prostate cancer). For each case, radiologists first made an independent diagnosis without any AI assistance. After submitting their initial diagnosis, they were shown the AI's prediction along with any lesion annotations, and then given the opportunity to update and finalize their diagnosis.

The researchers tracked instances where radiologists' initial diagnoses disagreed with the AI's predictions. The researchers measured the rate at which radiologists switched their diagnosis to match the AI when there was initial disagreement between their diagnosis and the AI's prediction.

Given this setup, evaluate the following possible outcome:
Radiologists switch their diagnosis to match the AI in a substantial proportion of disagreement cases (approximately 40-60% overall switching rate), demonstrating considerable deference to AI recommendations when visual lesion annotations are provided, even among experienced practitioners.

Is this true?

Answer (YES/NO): NO